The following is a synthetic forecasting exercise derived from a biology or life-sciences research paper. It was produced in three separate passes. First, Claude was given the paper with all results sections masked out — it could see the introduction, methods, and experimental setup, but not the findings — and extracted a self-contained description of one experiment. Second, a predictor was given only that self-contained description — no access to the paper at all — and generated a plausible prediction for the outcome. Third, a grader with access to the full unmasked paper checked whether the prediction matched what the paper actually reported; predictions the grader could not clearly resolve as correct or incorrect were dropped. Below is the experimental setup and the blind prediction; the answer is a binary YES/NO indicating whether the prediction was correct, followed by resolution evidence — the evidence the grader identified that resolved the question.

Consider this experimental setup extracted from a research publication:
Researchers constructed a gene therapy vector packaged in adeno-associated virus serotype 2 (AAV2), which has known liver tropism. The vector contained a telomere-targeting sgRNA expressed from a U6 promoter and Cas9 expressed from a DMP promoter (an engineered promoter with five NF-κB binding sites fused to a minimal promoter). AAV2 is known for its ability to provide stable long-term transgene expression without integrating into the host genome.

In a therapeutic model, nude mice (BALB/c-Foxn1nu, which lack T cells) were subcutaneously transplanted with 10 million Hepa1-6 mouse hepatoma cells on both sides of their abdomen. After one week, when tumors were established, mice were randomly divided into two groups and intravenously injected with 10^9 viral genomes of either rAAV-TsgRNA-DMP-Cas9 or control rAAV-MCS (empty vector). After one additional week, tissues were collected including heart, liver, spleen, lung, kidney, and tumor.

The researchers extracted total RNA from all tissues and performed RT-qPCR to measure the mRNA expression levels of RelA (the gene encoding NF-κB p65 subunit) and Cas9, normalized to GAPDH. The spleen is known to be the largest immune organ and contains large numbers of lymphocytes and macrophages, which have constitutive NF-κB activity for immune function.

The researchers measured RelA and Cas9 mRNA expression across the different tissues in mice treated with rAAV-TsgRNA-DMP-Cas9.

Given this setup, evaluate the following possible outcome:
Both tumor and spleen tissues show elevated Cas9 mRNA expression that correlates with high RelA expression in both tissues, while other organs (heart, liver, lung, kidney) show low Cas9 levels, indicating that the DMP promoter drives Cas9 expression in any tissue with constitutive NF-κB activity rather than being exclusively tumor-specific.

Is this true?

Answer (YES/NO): NO